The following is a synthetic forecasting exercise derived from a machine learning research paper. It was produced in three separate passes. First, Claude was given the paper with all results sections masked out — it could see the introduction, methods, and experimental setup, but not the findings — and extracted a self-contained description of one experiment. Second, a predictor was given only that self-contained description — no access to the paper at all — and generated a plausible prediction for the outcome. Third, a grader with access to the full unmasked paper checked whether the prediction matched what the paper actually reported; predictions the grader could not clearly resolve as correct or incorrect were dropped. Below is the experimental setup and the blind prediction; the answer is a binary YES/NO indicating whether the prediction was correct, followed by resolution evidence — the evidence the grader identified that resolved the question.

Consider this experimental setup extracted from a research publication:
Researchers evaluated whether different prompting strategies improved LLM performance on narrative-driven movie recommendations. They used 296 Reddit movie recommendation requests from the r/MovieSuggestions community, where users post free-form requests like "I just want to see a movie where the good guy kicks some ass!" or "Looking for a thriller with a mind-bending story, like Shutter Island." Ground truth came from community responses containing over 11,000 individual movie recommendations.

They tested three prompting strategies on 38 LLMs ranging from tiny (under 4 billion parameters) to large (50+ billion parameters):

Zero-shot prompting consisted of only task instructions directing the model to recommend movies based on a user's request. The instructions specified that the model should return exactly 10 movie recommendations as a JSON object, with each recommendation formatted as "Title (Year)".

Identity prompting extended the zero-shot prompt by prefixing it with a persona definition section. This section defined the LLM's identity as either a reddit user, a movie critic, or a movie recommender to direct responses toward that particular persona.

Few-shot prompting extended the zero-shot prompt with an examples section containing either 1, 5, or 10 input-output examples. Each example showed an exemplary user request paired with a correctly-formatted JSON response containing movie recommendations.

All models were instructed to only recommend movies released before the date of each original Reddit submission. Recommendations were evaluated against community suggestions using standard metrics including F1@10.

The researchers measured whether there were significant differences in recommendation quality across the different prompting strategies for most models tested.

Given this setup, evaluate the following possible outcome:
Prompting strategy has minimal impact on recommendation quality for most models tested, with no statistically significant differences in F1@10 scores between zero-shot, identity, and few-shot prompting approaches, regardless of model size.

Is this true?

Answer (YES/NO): NO